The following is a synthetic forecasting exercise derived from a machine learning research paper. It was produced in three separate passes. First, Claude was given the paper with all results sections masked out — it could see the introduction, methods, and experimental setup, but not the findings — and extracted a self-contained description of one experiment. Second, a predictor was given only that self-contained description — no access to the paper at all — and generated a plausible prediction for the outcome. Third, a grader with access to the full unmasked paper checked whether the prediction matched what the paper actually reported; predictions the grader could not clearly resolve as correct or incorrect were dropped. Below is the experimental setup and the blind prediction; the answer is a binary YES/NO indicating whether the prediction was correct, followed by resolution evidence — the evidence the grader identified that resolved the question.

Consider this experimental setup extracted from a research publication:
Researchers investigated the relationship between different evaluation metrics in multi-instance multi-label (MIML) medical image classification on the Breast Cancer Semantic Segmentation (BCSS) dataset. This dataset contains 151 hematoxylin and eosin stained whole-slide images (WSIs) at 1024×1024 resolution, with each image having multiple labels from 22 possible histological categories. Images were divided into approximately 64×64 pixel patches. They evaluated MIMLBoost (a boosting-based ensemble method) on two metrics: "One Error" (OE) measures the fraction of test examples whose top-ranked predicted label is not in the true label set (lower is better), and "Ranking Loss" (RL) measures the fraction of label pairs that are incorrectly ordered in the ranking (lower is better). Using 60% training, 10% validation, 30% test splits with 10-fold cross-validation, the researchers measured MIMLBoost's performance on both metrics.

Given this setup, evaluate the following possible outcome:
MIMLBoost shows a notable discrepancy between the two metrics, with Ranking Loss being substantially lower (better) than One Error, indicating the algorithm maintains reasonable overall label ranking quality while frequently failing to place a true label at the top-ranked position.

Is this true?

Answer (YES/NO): NO